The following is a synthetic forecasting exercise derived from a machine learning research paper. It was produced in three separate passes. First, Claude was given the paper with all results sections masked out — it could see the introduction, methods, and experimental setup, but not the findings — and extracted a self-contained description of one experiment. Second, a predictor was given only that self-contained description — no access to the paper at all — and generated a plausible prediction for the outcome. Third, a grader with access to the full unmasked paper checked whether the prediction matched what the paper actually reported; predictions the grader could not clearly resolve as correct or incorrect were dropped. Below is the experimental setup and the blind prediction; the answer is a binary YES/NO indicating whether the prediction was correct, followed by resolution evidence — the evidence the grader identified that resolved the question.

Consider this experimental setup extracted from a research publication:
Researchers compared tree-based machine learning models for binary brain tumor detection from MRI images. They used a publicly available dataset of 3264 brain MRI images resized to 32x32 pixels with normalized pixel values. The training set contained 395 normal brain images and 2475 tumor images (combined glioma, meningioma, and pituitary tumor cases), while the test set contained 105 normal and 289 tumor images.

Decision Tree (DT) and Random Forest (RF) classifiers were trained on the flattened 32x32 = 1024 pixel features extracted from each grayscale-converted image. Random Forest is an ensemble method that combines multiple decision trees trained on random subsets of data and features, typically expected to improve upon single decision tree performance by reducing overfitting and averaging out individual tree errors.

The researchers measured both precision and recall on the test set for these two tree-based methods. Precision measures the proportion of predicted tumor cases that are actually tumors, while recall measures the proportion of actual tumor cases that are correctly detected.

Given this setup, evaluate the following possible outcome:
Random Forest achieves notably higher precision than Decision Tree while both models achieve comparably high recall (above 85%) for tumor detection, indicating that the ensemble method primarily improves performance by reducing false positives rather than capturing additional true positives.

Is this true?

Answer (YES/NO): NO